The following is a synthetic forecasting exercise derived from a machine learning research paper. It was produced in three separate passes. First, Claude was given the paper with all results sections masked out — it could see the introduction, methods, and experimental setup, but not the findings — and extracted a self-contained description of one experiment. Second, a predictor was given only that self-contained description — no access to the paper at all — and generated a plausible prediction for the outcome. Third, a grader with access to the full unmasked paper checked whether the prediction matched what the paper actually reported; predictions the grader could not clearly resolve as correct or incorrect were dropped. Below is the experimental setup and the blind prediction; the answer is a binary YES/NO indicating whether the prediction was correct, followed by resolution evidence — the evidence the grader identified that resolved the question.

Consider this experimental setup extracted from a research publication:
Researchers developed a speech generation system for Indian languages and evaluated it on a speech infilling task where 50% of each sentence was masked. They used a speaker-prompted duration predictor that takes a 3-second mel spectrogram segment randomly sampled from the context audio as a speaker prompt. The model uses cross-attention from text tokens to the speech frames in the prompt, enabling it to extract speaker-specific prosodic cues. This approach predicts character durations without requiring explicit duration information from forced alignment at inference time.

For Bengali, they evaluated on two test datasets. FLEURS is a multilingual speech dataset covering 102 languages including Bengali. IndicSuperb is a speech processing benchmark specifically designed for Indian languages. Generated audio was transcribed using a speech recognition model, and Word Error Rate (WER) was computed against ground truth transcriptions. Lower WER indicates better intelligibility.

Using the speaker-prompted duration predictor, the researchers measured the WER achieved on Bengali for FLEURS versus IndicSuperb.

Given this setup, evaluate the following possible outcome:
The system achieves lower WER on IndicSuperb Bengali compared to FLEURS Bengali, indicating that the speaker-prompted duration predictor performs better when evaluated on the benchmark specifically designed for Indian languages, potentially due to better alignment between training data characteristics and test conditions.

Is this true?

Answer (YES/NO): YES